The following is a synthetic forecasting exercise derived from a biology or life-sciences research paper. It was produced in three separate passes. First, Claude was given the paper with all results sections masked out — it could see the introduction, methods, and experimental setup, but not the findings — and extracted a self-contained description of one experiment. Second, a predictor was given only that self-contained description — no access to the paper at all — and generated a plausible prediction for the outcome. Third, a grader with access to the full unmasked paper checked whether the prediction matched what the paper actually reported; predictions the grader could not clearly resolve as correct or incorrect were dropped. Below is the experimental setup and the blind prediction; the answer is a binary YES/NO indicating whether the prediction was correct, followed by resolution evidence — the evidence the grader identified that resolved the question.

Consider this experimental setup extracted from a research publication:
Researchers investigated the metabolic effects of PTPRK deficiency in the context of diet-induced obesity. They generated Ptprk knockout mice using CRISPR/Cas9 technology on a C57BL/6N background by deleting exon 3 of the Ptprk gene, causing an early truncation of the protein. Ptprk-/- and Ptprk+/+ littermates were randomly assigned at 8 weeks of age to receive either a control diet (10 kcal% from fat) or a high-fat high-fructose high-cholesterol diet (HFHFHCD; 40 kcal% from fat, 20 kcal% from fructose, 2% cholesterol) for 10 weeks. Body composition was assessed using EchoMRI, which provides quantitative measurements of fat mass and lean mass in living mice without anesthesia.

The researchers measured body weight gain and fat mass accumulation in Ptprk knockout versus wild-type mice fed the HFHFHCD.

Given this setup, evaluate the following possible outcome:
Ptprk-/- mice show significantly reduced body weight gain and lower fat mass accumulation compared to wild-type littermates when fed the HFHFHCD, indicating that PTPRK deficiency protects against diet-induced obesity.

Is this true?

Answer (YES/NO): YES